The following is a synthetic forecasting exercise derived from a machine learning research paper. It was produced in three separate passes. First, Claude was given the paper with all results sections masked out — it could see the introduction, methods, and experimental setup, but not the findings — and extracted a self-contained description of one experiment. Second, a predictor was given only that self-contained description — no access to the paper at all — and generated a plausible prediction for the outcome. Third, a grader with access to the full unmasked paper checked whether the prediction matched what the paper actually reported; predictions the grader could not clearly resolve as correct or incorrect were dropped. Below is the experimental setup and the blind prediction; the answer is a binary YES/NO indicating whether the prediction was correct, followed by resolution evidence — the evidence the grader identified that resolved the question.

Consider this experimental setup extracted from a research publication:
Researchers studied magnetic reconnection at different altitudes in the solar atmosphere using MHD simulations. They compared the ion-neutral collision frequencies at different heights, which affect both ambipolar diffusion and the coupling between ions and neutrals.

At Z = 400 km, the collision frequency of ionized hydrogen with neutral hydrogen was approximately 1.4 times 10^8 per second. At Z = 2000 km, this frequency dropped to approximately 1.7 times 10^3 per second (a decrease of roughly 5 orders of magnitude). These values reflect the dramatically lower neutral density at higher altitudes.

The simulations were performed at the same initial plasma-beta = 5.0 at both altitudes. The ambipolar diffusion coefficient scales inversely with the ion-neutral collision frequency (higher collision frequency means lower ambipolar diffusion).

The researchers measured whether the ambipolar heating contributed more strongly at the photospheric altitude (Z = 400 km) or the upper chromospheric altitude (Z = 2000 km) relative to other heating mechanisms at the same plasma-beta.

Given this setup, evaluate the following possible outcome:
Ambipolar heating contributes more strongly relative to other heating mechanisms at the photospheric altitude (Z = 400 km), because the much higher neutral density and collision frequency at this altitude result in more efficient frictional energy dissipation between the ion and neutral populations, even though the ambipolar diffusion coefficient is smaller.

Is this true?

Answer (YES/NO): NO